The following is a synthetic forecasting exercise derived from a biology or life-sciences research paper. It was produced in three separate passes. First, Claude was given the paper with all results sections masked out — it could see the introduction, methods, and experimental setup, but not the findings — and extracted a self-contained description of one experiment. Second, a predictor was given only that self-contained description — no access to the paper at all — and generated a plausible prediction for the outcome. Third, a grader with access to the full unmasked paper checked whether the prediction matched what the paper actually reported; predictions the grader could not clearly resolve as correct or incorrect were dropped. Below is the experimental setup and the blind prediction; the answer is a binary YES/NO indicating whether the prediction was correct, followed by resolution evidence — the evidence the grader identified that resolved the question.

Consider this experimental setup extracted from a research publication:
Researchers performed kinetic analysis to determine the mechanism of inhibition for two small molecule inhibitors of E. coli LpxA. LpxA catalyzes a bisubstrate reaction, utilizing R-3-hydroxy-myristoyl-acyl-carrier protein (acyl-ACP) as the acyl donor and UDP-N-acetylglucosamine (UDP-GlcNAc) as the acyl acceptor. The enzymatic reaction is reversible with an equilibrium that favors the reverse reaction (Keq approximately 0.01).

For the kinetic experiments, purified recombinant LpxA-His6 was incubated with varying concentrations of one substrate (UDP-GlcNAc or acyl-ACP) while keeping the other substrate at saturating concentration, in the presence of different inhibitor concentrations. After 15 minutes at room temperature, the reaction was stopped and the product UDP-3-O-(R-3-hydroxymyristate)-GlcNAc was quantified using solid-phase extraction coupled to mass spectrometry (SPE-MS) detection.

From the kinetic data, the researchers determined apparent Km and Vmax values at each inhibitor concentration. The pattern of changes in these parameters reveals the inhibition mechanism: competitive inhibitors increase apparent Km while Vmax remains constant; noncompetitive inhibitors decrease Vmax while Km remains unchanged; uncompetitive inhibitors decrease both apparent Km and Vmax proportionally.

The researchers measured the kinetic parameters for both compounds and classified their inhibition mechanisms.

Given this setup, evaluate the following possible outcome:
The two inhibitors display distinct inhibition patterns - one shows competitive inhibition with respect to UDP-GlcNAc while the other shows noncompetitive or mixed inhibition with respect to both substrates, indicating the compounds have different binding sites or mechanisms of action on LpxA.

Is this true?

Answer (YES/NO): NO